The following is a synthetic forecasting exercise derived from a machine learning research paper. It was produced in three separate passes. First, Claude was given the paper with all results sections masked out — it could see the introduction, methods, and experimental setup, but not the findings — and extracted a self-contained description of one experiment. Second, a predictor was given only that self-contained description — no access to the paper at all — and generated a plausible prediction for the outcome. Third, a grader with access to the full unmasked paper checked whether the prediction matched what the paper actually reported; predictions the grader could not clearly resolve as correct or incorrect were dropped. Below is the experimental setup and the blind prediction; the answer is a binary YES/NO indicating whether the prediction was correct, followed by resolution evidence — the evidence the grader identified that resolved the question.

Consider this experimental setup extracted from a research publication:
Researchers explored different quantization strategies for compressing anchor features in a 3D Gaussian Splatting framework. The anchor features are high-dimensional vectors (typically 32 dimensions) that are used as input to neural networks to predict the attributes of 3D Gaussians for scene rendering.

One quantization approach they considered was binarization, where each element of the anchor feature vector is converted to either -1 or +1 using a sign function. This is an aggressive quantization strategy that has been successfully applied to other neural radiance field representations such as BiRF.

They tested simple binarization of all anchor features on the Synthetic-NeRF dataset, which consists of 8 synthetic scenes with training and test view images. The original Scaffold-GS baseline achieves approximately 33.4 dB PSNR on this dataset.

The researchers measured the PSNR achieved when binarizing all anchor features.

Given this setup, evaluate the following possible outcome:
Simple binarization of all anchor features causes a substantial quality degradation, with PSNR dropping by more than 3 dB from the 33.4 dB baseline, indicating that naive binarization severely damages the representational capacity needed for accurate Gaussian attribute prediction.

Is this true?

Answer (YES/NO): NO